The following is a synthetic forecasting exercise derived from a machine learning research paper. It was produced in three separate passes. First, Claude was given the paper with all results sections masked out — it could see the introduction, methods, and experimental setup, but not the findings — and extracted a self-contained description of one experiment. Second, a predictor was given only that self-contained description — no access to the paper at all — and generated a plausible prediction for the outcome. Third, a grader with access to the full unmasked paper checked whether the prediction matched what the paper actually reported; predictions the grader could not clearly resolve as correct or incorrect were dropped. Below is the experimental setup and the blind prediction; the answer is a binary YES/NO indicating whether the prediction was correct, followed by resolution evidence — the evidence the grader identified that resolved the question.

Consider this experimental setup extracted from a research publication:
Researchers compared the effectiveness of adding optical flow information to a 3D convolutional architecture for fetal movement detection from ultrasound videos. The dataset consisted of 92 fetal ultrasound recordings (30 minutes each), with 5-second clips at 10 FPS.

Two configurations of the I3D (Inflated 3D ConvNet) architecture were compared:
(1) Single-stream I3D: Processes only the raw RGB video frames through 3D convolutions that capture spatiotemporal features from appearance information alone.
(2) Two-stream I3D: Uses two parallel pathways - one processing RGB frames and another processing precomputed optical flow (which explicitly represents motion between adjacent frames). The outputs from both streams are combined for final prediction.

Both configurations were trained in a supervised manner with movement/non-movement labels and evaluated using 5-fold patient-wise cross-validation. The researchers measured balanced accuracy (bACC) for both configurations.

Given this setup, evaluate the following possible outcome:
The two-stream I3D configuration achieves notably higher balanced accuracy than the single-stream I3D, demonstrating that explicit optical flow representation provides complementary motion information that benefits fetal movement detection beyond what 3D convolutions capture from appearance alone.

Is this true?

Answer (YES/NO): YES